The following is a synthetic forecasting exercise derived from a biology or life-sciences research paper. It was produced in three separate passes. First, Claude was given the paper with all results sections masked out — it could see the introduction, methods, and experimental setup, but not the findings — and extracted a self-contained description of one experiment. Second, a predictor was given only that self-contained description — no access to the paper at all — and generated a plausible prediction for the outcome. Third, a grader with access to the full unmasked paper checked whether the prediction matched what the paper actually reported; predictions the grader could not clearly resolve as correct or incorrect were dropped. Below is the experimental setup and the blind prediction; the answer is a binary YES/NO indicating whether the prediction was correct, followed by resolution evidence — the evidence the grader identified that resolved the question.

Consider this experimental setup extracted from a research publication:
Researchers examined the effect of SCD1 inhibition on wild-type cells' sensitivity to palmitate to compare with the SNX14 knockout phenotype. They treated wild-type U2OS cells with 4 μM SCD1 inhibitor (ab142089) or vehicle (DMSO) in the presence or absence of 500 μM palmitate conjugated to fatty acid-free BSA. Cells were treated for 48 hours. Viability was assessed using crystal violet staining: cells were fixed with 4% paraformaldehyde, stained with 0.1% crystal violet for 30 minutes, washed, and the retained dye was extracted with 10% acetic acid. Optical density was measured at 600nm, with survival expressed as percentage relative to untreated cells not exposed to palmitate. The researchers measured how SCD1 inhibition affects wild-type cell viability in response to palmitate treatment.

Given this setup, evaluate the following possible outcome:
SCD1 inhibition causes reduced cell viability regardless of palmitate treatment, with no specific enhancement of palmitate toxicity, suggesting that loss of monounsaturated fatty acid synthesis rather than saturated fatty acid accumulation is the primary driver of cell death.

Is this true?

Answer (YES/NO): NO